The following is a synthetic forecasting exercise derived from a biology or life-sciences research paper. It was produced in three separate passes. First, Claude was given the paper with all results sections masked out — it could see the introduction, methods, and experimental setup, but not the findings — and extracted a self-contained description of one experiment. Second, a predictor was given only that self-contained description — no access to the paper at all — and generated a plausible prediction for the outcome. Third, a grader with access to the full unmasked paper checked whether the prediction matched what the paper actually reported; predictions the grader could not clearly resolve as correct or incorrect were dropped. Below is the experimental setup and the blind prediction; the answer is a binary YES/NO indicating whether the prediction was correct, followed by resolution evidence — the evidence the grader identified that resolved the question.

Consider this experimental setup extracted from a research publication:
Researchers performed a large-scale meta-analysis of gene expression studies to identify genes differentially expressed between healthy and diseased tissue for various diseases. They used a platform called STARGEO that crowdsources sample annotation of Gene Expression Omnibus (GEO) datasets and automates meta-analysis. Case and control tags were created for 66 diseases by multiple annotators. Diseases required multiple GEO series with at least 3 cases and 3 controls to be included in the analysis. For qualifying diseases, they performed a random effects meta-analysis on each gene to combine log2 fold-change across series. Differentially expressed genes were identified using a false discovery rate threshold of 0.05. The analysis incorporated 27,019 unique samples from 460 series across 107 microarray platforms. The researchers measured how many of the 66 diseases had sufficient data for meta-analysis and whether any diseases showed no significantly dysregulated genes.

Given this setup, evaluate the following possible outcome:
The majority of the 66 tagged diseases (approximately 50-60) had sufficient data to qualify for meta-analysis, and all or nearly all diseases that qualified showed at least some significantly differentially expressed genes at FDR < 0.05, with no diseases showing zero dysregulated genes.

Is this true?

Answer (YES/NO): NO